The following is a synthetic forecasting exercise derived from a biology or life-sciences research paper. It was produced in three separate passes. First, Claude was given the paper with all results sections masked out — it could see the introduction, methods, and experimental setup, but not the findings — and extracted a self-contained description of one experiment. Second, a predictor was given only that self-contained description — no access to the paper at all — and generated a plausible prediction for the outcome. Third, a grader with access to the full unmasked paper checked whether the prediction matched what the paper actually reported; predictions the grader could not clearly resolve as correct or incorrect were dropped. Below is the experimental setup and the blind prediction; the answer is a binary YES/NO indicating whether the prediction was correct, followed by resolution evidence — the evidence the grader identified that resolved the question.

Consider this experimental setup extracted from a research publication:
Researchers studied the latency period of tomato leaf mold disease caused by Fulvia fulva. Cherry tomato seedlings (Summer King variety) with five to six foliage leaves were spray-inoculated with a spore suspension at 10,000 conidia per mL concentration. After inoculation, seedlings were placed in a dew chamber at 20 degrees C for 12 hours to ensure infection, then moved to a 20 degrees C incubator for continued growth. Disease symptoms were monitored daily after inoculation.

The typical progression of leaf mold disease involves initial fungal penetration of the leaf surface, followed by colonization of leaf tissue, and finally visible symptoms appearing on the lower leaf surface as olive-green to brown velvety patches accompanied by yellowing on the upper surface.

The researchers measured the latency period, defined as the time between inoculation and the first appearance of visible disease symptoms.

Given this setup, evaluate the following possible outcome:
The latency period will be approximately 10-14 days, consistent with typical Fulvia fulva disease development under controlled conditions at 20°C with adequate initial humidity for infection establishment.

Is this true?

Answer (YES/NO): NO